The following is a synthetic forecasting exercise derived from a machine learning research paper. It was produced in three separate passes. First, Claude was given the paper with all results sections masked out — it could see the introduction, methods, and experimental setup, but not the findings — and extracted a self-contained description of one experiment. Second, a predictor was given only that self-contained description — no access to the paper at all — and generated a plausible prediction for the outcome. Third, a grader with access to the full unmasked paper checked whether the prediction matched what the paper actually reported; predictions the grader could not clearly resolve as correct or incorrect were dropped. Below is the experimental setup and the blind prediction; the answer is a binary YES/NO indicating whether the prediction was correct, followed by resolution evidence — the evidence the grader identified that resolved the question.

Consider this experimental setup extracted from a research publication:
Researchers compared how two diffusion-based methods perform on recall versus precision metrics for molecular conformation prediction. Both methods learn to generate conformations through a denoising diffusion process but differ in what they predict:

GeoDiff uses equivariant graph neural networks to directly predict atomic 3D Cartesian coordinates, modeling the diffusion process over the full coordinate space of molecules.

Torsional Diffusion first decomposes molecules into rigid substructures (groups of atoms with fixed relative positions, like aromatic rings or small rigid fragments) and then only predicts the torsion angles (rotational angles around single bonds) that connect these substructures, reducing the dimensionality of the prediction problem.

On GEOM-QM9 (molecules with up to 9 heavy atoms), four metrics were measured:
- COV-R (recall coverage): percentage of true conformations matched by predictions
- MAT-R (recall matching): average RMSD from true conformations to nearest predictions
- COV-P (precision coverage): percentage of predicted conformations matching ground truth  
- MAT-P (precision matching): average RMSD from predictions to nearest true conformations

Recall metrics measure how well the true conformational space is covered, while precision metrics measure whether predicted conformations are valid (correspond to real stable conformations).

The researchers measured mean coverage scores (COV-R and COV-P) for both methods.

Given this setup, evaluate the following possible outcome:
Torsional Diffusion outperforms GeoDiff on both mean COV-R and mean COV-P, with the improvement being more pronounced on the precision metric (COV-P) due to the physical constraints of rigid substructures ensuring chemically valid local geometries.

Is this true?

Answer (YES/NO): YES